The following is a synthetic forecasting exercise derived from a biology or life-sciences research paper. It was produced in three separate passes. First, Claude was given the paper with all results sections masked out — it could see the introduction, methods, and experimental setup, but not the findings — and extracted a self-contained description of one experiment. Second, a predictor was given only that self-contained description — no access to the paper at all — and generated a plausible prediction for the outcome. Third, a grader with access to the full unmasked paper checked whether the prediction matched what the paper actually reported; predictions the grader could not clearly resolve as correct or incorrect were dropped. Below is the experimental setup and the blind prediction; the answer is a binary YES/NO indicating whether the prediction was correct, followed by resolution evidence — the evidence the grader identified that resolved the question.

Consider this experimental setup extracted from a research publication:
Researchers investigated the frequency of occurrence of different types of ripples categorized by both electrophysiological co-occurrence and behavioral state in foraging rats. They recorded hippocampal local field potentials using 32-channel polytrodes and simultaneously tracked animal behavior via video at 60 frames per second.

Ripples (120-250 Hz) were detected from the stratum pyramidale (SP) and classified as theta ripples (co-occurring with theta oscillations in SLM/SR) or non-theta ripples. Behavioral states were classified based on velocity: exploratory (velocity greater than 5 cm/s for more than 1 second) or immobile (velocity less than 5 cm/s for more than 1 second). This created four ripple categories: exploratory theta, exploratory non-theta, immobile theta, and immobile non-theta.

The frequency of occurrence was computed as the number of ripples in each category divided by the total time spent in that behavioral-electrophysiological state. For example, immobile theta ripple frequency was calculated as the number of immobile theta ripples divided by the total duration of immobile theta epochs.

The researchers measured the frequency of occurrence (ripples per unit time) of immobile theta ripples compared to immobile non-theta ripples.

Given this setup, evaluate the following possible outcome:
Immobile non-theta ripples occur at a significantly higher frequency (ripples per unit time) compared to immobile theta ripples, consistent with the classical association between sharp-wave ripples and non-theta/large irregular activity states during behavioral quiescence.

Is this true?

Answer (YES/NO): NO